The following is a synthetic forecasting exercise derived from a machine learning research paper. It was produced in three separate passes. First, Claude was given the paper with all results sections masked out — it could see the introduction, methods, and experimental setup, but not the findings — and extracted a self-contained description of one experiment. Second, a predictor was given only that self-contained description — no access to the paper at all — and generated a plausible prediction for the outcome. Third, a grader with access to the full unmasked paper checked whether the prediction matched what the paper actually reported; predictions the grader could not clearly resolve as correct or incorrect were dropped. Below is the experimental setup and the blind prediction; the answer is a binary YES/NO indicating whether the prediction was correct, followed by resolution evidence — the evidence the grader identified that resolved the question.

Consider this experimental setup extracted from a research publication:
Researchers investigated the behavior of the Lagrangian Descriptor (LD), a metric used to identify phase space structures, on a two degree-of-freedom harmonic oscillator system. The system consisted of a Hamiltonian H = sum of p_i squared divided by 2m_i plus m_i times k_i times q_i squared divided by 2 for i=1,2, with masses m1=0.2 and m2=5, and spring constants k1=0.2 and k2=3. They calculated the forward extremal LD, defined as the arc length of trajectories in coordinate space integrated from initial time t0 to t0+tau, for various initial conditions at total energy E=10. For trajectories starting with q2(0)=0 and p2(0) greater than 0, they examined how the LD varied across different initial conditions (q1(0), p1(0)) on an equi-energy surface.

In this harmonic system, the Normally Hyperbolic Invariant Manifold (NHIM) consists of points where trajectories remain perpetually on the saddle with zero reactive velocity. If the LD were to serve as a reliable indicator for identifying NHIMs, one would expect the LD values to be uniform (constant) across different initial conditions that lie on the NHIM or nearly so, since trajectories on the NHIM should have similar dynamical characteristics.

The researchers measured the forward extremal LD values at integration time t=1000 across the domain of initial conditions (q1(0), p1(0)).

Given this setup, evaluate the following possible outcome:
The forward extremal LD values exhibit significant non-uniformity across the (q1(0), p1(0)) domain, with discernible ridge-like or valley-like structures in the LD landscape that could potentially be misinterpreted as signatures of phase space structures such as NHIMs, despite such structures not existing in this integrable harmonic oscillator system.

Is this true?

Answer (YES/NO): YES